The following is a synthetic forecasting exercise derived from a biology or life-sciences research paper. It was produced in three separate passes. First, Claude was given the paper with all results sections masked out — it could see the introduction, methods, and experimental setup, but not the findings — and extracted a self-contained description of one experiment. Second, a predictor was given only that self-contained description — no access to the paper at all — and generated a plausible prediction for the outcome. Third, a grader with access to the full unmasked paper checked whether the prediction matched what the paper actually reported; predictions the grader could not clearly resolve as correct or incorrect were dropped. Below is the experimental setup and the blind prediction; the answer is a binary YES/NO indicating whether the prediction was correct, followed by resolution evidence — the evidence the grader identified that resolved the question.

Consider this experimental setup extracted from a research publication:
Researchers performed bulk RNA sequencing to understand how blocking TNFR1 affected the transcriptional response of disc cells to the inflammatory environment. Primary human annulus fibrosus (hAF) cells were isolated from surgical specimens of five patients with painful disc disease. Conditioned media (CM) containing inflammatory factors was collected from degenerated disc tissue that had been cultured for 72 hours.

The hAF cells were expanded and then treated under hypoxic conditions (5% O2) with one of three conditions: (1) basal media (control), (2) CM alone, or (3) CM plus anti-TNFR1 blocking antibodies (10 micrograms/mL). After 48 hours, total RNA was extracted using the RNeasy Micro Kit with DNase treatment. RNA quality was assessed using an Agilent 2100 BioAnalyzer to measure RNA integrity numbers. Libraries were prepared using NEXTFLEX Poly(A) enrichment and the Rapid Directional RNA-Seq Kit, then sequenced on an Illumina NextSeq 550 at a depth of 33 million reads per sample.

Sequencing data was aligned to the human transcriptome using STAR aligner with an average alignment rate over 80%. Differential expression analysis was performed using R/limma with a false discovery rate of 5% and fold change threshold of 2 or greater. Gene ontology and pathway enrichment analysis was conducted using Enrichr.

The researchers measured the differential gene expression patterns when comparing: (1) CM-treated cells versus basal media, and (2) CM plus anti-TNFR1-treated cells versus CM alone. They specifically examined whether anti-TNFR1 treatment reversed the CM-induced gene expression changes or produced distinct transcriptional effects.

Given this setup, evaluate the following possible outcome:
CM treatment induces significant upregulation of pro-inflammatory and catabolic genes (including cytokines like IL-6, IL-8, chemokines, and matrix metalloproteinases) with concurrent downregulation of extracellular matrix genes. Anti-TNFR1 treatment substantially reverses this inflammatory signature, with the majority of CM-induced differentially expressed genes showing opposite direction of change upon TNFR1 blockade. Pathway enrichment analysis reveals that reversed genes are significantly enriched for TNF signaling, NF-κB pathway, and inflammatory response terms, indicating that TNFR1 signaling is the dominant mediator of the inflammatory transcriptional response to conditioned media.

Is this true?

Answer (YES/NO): NO